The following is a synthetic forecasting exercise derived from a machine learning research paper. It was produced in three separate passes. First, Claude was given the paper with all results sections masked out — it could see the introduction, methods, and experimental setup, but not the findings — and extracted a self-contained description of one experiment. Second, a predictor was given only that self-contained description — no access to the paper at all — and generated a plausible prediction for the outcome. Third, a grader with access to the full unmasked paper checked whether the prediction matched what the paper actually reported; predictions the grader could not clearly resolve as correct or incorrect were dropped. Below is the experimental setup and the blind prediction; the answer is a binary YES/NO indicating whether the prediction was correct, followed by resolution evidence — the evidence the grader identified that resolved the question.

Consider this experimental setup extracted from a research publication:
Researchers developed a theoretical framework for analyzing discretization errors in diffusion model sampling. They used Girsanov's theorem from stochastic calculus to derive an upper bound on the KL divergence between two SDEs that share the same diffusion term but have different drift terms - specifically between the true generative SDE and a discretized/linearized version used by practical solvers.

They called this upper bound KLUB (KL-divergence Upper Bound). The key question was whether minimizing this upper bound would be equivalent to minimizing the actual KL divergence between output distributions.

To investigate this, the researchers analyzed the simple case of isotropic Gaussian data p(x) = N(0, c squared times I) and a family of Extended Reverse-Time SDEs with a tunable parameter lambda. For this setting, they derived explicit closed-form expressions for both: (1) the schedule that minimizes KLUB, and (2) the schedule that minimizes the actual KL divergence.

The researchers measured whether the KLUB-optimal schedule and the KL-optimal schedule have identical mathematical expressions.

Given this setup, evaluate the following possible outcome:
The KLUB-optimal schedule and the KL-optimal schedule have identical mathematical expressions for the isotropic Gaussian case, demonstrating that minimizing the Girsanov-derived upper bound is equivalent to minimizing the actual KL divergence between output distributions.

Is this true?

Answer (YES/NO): NO